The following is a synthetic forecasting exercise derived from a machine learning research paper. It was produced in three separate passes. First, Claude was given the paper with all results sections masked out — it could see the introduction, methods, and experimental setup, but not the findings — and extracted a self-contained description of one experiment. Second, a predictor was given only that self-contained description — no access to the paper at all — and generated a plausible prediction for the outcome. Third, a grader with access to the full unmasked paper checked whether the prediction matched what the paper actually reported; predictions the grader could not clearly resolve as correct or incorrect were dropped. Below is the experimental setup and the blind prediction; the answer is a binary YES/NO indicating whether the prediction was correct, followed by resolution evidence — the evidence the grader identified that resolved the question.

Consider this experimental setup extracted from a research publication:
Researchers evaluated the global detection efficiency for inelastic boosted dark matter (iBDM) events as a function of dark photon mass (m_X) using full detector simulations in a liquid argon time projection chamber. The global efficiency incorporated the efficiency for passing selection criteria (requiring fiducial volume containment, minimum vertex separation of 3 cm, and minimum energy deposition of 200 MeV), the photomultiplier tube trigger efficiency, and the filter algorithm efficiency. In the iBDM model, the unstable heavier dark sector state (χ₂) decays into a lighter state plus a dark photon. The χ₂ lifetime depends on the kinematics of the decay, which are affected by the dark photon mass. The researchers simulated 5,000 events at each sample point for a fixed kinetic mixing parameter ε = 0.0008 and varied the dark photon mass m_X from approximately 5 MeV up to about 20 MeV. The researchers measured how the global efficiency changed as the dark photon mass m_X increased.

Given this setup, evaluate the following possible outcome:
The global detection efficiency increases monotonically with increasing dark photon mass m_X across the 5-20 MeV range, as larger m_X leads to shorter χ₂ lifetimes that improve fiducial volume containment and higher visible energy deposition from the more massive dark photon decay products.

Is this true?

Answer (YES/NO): NO